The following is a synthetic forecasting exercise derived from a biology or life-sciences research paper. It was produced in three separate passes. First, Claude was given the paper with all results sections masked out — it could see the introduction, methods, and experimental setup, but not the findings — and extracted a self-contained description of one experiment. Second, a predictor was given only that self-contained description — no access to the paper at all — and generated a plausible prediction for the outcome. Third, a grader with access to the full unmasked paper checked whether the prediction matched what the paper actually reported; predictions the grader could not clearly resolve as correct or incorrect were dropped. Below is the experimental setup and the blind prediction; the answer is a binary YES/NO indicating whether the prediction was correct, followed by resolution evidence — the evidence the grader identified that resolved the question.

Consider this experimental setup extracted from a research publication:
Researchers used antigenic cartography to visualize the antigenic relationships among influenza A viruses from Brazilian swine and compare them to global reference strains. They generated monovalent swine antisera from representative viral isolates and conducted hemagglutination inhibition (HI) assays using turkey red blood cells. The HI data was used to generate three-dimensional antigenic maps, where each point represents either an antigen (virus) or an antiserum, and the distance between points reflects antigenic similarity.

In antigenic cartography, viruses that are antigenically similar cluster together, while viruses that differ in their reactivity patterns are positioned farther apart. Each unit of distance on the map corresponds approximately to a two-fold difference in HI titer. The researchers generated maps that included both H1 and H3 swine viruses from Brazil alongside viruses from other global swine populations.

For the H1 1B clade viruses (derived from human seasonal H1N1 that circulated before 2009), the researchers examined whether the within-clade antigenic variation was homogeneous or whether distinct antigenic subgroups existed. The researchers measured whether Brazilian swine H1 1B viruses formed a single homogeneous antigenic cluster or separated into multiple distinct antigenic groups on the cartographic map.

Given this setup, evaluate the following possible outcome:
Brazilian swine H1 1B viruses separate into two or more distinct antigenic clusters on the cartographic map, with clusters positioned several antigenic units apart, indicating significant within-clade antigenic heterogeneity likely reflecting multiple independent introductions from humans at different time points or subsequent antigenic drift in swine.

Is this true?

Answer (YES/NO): YES